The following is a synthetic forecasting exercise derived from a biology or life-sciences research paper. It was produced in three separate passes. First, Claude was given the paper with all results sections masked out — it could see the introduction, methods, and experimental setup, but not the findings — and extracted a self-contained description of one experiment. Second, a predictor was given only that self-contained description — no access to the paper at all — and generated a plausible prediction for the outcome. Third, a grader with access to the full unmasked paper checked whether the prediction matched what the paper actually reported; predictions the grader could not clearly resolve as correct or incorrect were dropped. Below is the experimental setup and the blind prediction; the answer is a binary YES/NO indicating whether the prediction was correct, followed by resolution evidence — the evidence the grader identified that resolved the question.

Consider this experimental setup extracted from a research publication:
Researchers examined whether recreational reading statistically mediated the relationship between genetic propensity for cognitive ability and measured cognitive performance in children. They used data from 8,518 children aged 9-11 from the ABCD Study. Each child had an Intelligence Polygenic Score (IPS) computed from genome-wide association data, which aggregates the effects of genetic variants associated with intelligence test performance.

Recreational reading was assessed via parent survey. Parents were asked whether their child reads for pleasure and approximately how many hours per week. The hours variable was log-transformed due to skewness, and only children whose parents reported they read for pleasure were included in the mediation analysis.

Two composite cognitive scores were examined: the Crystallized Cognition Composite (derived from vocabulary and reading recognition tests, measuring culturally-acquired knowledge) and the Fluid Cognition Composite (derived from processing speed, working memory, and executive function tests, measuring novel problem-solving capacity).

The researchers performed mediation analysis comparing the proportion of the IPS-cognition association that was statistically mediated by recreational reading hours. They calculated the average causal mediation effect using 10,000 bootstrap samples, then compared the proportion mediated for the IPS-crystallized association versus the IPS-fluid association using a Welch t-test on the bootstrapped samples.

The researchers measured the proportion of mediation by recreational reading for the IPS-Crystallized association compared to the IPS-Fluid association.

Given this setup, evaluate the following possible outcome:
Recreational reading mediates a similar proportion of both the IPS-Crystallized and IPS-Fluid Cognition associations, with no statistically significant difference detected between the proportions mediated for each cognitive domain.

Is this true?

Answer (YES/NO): NO